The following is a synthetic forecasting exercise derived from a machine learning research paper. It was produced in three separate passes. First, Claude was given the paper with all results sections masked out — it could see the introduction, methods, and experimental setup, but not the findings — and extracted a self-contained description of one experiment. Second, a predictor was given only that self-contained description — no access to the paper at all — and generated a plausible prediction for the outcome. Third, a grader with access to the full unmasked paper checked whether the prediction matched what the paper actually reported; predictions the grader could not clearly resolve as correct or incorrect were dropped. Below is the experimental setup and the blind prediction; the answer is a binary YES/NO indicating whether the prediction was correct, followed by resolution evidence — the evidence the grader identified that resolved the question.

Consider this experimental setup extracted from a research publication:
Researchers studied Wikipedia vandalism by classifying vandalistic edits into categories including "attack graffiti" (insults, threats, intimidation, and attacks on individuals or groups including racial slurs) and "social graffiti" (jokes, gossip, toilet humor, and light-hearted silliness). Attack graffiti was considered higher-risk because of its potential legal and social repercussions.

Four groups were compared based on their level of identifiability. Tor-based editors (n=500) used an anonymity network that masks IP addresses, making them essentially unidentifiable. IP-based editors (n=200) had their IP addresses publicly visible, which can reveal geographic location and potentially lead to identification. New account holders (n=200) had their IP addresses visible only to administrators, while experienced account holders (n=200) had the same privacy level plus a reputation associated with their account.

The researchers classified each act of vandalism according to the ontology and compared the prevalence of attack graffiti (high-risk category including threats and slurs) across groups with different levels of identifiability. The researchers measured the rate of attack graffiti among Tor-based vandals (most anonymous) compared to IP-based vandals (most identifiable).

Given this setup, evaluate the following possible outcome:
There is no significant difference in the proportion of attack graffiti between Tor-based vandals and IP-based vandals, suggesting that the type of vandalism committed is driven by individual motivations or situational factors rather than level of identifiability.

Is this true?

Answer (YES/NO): YES